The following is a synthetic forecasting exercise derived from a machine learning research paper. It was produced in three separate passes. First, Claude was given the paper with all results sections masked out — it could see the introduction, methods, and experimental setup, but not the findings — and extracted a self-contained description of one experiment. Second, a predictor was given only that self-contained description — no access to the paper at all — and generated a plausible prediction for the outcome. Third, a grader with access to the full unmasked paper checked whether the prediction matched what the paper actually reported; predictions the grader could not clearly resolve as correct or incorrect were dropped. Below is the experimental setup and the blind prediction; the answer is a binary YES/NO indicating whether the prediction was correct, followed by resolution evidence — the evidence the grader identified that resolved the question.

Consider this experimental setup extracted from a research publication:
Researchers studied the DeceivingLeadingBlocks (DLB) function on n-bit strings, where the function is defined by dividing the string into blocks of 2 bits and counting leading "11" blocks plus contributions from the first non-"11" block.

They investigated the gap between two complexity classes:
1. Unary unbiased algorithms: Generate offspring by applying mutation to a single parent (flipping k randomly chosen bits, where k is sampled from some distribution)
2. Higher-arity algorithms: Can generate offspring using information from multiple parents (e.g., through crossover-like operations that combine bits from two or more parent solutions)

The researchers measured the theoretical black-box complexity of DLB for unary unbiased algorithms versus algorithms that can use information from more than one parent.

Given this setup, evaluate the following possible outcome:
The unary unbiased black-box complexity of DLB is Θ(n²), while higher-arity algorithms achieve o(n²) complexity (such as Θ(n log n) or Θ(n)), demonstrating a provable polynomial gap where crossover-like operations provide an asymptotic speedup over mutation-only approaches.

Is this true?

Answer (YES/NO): YES